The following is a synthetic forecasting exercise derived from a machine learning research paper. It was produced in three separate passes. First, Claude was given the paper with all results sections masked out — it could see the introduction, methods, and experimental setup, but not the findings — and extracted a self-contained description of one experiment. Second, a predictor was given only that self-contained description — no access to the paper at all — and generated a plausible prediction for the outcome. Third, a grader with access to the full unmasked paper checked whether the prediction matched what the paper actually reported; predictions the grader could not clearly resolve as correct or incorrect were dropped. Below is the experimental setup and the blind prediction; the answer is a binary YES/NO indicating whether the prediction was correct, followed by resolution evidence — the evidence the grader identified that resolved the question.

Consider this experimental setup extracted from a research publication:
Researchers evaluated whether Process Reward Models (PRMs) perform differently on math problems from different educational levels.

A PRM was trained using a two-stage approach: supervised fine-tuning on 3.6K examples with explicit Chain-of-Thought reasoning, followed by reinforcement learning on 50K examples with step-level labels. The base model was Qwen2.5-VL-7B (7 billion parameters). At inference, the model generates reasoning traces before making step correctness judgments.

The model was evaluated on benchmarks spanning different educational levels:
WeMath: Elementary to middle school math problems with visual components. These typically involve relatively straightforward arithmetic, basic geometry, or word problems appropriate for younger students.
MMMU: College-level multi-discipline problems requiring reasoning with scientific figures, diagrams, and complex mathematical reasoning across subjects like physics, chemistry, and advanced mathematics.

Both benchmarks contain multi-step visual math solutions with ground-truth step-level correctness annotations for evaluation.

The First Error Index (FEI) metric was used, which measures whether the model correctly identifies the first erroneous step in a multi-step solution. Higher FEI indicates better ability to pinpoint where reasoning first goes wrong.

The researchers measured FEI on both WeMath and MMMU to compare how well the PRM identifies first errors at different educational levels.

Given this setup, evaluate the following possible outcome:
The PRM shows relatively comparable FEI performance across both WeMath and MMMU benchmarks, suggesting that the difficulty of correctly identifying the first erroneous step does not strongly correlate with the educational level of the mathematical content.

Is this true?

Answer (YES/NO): NO